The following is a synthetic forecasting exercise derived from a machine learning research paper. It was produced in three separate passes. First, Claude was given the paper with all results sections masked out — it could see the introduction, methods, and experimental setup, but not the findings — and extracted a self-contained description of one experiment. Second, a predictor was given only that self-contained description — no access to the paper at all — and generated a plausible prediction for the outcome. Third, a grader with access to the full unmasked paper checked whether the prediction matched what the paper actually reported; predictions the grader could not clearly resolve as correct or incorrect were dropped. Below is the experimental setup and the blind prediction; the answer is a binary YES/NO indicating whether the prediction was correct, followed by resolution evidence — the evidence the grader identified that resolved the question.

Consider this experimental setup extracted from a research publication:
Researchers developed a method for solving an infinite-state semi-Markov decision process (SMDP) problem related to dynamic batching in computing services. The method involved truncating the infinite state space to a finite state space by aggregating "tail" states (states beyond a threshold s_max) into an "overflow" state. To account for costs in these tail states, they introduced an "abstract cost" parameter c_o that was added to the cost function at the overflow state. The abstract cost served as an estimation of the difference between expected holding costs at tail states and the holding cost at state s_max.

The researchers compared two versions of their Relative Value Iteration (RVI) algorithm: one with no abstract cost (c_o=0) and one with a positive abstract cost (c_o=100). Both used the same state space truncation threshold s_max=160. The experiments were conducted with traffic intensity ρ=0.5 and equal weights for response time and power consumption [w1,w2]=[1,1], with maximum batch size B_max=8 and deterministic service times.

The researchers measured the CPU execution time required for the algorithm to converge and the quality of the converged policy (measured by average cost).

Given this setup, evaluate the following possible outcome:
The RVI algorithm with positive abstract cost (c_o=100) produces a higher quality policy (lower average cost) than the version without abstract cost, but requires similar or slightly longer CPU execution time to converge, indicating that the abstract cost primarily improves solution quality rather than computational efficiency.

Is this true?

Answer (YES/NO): NO